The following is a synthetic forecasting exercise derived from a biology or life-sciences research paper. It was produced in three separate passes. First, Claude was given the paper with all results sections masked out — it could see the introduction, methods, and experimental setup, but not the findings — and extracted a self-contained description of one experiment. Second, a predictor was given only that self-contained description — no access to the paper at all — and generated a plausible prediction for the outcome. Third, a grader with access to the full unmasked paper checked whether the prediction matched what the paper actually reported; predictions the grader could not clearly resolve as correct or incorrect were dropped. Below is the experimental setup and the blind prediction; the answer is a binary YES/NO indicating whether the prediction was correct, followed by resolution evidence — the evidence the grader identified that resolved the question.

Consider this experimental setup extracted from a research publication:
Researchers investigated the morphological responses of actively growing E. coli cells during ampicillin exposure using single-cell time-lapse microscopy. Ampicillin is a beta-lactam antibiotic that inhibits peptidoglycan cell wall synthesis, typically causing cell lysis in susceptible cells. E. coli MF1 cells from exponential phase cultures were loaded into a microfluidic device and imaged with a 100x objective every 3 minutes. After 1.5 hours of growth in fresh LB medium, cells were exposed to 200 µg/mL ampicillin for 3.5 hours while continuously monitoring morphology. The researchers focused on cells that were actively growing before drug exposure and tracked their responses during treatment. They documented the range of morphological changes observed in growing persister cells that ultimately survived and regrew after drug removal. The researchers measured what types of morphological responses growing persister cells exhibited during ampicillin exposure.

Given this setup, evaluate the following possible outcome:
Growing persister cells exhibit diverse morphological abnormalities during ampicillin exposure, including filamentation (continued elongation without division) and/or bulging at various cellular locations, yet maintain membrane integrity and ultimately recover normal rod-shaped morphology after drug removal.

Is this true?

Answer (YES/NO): NO